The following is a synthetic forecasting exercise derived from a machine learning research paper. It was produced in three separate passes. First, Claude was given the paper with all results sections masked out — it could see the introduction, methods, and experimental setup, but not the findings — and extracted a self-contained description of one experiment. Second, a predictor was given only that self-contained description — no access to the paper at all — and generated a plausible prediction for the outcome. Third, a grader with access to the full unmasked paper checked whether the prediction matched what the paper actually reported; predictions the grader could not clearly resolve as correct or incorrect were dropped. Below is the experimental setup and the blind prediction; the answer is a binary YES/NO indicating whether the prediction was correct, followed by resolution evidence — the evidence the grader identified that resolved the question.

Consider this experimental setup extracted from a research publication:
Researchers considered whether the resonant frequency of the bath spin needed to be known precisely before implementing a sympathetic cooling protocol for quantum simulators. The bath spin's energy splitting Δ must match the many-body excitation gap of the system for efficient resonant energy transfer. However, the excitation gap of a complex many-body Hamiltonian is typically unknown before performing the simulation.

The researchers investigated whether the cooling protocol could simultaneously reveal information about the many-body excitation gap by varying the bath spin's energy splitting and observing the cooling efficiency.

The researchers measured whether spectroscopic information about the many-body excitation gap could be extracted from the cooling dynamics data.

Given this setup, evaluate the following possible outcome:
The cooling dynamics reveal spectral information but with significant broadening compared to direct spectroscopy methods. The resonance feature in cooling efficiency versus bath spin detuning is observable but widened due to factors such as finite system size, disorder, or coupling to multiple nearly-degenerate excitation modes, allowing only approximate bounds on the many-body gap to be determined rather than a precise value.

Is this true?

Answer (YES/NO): NO